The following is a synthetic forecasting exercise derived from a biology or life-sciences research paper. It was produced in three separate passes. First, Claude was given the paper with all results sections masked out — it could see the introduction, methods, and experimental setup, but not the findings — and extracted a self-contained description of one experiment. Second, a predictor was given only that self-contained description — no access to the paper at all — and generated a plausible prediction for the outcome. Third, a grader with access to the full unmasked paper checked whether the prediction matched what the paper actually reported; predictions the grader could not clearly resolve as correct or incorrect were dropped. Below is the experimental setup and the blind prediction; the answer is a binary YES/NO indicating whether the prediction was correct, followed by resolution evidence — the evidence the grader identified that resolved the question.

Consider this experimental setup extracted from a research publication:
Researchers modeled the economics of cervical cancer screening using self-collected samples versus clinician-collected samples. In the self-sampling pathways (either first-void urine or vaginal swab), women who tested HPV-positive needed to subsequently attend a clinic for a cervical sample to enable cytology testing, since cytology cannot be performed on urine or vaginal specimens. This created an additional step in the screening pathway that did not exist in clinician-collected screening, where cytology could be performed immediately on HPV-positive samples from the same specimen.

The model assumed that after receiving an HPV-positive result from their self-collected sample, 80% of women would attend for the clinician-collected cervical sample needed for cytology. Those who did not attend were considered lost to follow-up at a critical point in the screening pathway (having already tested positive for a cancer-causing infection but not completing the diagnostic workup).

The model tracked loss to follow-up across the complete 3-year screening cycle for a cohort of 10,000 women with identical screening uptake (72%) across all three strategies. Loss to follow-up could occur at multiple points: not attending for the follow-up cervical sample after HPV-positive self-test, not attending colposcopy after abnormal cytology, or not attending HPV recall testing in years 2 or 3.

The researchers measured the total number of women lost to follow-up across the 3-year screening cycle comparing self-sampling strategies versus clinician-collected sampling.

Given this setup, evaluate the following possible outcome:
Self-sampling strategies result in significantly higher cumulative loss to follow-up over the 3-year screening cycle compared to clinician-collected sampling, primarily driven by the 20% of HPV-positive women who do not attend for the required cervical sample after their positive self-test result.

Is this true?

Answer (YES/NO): NO